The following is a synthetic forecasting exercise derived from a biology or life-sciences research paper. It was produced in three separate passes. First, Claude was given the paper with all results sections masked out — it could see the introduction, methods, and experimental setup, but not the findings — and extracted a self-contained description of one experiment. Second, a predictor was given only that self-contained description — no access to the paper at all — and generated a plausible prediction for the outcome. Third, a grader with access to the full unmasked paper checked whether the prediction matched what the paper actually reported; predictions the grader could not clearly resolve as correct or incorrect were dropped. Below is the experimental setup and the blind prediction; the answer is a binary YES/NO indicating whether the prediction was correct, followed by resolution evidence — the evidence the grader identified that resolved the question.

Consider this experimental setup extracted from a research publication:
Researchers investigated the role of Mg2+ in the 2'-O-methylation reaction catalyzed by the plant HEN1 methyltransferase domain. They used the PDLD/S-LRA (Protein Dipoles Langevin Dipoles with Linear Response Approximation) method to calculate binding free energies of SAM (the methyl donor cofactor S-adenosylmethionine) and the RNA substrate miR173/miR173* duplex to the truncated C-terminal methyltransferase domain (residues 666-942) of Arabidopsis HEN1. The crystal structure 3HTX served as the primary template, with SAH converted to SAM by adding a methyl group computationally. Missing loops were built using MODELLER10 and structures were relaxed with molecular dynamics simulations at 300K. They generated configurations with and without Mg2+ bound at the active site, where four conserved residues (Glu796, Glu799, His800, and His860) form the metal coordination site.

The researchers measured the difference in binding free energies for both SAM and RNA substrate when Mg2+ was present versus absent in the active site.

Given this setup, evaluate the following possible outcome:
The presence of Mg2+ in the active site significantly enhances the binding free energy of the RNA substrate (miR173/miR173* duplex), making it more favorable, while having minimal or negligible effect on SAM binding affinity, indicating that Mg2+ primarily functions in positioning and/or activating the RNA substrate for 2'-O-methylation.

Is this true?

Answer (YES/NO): NO